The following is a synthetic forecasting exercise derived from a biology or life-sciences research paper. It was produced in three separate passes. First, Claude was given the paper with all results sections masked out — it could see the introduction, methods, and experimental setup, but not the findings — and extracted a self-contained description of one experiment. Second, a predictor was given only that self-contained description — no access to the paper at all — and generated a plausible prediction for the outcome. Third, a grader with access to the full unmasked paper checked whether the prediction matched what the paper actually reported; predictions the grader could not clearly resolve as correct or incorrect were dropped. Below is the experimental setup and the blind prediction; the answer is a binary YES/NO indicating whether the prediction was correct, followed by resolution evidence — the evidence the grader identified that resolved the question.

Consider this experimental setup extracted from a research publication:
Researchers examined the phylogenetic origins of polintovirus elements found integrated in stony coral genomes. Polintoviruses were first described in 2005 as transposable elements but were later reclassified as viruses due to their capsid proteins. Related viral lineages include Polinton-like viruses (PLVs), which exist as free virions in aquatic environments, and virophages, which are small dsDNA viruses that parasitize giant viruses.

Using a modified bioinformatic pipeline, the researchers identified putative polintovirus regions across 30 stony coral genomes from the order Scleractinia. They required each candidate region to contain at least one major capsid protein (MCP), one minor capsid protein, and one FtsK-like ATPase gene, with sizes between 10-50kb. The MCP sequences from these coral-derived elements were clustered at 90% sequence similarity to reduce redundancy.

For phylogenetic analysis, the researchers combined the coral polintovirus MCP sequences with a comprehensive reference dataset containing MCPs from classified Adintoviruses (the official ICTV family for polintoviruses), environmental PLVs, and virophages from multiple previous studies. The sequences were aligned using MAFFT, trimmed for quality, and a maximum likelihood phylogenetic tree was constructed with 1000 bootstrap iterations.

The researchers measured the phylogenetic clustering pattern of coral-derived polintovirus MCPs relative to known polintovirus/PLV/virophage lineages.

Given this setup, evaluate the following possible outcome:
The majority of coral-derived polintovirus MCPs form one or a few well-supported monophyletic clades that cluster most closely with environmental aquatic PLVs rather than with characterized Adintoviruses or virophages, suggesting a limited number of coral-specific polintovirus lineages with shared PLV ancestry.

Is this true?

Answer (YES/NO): NO